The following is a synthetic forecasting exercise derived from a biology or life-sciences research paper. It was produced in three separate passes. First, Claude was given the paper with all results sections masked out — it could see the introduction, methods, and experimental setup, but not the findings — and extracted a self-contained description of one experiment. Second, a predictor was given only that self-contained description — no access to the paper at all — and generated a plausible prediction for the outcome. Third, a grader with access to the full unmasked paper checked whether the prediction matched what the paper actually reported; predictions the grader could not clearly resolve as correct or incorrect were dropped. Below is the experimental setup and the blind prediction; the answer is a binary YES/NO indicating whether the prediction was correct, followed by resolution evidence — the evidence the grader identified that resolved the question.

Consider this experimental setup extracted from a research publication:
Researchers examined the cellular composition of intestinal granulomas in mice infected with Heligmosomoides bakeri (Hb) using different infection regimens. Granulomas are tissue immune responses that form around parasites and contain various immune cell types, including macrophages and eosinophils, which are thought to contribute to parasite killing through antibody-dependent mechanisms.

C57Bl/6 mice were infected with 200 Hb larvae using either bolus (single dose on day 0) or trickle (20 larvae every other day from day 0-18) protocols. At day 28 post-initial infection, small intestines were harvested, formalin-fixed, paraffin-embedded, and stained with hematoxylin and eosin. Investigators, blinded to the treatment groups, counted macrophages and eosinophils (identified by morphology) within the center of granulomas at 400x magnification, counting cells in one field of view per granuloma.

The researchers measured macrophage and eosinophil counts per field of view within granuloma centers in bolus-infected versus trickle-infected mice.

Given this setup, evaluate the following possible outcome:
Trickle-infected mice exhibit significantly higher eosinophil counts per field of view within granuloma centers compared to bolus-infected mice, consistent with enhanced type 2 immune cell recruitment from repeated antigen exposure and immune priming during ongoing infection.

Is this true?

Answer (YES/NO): YES